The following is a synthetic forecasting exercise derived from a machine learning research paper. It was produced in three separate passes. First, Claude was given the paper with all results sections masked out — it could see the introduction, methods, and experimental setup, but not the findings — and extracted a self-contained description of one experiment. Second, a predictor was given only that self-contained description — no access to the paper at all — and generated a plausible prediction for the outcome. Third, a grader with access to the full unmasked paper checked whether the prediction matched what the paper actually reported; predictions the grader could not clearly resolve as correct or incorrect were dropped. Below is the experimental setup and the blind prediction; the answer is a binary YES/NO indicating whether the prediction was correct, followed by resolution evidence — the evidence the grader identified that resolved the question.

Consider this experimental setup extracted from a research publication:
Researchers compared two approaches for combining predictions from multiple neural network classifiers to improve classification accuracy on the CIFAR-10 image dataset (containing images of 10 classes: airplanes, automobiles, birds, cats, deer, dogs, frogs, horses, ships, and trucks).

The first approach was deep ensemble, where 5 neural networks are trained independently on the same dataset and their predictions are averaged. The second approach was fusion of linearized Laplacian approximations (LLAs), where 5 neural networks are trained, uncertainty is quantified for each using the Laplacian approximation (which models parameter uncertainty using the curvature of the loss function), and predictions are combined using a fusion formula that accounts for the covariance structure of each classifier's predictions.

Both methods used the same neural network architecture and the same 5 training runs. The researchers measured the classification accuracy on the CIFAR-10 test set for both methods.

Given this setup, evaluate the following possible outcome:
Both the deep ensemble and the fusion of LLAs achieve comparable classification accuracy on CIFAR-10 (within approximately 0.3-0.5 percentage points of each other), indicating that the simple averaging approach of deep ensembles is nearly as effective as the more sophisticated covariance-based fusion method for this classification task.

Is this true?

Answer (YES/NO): YES